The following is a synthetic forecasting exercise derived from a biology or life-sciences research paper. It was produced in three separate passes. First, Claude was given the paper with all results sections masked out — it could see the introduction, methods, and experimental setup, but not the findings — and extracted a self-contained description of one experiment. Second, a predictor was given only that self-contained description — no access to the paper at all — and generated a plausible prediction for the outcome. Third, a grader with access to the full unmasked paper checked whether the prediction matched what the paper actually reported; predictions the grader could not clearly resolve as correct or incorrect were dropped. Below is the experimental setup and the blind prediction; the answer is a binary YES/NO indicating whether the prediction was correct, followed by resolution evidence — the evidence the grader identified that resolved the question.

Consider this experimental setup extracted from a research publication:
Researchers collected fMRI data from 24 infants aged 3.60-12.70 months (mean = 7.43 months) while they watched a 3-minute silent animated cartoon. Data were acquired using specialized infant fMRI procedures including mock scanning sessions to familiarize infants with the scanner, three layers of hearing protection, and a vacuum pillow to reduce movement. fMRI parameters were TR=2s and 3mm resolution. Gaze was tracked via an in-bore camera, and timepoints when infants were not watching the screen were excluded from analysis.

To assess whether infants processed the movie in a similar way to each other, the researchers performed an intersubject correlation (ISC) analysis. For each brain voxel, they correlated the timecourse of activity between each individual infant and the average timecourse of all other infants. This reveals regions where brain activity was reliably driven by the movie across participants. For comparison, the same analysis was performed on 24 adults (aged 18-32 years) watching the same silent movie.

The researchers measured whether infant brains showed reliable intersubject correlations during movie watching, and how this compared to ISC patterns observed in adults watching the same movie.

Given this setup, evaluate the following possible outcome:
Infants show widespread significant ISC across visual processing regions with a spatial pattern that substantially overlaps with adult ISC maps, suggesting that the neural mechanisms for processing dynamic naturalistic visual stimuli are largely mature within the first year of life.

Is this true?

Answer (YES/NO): NO